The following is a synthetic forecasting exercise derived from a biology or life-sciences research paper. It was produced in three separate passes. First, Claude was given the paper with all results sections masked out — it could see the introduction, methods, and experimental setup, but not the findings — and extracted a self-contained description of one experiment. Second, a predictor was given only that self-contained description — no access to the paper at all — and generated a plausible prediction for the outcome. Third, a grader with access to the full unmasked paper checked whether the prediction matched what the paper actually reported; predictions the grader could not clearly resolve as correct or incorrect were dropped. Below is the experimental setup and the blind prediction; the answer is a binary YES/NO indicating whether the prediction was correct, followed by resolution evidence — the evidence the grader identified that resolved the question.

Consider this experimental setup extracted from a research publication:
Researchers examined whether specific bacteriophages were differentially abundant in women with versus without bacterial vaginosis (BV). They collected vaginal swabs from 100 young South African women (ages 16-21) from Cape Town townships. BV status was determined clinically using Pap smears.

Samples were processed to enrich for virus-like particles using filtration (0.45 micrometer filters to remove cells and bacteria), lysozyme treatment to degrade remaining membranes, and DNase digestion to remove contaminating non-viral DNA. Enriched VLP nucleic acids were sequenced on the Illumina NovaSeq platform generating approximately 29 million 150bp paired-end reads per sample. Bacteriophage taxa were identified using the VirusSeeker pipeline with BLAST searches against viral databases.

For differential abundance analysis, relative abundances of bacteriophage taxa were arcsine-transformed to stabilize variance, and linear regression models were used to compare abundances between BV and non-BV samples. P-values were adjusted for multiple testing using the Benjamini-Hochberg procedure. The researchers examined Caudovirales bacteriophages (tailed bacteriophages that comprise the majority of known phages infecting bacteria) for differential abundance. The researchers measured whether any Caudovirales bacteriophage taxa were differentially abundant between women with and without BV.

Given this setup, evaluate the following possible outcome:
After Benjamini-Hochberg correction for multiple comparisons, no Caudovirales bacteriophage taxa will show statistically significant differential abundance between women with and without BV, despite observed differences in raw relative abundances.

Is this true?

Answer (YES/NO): NO